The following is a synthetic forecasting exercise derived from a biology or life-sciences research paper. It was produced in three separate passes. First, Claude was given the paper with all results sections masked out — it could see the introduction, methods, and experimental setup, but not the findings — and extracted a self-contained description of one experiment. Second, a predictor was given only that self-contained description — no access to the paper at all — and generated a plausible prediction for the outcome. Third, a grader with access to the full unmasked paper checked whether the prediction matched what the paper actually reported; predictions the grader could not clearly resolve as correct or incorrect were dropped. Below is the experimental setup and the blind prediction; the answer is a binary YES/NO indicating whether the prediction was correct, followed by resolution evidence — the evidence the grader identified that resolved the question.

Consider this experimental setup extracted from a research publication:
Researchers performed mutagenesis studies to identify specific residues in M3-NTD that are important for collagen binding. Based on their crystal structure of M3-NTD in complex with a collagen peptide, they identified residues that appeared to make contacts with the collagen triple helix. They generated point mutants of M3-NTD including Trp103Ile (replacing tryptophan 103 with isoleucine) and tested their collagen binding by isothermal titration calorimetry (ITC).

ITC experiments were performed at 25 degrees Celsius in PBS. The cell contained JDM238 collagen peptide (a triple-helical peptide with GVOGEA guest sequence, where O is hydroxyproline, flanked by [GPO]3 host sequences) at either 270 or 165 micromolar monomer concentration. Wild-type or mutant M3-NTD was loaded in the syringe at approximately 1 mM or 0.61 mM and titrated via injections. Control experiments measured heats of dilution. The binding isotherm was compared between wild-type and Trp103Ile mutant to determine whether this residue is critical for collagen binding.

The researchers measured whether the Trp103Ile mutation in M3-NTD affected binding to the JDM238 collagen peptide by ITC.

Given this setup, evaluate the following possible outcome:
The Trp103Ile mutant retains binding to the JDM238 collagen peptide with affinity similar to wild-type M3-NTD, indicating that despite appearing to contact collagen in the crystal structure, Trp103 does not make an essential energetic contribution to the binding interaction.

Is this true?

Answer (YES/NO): NO